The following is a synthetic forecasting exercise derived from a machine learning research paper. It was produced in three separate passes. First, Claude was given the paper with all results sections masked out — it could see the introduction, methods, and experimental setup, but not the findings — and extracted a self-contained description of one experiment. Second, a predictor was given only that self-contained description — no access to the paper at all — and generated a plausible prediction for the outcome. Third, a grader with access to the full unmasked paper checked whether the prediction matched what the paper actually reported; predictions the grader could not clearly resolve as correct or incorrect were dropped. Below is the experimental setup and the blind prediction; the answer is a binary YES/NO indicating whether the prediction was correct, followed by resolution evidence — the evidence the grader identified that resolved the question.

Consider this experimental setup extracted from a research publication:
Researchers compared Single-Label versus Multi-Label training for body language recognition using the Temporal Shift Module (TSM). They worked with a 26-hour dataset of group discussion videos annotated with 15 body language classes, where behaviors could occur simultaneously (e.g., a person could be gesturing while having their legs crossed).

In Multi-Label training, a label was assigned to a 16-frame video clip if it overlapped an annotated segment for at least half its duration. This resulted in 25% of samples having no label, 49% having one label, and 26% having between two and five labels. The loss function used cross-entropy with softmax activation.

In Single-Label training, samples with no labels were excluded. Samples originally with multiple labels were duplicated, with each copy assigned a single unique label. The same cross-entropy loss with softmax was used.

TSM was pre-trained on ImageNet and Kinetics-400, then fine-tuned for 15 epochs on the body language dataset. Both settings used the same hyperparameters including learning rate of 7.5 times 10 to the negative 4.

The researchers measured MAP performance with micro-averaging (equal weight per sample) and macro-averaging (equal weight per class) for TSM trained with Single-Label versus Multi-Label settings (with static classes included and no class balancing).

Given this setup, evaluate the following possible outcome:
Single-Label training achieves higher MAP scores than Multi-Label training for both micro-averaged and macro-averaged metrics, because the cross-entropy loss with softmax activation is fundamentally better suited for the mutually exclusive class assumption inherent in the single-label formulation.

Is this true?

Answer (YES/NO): NO